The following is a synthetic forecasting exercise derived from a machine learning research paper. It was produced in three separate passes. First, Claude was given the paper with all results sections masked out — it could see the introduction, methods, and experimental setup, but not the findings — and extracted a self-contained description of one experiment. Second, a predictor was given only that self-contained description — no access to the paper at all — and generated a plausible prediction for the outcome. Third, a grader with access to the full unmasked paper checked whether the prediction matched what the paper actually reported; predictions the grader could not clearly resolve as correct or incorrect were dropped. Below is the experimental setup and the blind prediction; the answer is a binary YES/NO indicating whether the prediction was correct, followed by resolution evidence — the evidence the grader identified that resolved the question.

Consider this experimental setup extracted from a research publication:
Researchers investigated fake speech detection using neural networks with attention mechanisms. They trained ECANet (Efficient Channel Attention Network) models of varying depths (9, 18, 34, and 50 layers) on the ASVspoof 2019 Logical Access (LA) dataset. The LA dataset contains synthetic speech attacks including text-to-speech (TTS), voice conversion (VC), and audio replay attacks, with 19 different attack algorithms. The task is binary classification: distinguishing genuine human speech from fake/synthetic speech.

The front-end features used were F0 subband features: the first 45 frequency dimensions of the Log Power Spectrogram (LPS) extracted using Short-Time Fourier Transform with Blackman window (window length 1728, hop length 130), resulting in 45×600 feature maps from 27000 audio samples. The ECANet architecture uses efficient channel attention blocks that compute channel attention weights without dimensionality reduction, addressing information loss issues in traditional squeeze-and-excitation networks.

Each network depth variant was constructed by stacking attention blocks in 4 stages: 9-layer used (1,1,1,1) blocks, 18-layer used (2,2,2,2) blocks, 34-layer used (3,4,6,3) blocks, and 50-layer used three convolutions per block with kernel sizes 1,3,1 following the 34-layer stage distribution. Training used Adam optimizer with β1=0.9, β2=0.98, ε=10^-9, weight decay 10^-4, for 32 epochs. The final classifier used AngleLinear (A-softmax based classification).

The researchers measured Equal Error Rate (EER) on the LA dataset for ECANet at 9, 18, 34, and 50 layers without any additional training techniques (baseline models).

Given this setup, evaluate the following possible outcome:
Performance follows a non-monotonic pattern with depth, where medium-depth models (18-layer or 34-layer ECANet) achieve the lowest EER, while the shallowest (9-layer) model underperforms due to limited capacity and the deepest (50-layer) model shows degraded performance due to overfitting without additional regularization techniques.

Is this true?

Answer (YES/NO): YES